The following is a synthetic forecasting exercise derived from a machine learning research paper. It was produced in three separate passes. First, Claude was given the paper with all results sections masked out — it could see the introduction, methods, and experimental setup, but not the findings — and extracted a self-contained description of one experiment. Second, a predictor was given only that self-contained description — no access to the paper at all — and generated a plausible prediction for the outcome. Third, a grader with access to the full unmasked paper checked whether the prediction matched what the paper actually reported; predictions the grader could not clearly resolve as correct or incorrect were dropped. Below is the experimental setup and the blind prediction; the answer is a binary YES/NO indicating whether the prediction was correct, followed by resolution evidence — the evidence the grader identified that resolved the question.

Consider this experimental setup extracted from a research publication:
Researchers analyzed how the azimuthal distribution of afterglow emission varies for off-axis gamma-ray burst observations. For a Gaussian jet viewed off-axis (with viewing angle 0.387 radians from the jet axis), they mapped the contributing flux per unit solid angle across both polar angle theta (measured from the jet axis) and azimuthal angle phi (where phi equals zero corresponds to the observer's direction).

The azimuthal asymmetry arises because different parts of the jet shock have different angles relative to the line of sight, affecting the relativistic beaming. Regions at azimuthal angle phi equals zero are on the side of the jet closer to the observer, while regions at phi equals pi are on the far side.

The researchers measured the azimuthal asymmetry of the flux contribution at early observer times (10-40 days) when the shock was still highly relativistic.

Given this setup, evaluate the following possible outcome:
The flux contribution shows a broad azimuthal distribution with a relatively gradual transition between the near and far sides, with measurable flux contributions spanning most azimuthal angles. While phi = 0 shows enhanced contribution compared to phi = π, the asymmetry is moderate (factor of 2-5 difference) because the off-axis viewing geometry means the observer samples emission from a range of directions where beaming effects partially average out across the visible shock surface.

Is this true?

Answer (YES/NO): NO